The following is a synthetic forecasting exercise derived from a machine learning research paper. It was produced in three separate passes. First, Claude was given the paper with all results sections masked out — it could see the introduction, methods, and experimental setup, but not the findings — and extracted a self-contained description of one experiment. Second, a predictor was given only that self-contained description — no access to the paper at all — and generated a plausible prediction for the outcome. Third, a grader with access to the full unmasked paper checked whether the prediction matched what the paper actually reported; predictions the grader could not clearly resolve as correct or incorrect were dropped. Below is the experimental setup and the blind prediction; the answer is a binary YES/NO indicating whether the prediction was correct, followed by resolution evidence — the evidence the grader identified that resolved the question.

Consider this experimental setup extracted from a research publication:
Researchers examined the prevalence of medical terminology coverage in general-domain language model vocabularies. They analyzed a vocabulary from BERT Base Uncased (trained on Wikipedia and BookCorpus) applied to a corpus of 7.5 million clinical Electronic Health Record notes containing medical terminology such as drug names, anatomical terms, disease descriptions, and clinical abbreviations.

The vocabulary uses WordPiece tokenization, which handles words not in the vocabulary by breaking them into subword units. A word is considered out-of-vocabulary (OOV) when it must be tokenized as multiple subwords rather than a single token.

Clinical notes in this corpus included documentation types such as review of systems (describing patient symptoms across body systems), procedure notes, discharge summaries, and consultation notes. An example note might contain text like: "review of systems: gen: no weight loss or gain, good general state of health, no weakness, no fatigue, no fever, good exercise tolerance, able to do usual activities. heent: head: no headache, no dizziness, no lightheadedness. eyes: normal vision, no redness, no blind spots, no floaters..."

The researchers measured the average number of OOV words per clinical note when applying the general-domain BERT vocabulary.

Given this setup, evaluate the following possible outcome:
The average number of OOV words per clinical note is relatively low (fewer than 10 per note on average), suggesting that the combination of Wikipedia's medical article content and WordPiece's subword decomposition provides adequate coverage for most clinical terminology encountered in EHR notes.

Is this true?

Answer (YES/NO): NO